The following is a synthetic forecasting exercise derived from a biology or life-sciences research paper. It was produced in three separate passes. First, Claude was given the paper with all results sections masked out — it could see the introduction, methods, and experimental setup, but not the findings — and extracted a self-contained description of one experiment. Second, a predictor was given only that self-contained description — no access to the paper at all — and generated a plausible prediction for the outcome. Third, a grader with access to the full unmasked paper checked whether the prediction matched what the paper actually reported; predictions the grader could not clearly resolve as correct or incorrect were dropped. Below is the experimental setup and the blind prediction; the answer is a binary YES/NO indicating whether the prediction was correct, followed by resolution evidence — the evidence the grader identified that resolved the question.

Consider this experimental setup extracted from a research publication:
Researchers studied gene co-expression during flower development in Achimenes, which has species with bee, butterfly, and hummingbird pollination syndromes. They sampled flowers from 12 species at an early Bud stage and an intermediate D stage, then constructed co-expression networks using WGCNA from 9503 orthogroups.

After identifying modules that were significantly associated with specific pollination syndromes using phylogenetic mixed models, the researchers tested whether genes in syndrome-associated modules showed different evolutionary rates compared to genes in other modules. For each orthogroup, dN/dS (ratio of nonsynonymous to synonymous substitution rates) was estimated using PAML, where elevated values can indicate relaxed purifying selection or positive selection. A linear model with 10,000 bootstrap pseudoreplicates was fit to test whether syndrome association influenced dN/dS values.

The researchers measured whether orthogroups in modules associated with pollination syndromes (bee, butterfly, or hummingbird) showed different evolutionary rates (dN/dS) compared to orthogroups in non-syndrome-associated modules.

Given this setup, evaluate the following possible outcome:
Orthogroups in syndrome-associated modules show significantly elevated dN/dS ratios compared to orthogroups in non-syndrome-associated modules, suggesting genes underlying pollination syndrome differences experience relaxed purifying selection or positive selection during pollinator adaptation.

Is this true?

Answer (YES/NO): NO